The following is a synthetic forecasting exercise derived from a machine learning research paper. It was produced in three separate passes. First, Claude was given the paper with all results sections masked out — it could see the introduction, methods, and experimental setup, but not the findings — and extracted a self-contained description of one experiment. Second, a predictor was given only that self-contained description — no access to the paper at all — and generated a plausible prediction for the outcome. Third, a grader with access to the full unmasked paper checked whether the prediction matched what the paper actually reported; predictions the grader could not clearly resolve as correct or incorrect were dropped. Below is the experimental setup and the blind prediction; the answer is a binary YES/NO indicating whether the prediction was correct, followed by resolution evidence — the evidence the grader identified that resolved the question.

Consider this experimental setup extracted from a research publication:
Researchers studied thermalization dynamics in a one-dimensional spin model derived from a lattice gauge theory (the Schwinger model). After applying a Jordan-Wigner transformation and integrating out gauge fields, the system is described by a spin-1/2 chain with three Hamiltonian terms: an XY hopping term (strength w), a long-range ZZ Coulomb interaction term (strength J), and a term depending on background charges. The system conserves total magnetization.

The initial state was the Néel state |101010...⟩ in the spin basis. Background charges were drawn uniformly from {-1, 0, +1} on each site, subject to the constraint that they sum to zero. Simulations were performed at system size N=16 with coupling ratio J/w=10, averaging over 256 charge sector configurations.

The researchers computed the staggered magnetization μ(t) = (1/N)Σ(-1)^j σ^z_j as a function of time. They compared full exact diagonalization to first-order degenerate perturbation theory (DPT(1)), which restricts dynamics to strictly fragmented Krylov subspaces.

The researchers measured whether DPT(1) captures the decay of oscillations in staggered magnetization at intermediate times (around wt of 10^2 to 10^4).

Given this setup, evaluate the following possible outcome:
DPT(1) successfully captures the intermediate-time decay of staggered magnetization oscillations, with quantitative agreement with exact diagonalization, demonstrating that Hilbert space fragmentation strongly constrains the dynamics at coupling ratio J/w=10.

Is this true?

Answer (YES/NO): NO